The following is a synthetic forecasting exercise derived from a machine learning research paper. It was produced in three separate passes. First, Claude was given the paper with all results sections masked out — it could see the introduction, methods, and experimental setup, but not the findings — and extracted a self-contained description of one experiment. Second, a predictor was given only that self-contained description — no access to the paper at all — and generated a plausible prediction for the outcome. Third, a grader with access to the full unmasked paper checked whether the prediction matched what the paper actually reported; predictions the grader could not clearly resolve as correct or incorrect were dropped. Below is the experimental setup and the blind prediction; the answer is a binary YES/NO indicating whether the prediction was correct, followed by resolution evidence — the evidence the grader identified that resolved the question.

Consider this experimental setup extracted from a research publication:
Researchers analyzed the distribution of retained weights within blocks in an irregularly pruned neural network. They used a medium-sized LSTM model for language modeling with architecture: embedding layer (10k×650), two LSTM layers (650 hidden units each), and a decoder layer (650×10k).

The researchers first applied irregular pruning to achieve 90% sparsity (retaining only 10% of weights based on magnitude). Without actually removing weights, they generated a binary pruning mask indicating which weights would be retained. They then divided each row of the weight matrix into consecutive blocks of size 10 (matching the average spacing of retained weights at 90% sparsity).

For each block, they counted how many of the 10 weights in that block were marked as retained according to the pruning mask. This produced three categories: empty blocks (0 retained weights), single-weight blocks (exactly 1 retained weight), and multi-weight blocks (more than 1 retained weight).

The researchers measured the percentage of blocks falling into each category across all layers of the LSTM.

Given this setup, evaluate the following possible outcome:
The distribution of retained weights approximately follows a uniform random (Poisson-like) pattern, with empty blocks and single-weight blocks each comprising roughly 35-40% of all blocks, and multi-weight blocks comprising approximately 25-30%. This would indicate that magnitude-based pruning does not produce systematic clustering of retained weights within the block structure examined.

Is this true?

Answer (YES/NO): YES